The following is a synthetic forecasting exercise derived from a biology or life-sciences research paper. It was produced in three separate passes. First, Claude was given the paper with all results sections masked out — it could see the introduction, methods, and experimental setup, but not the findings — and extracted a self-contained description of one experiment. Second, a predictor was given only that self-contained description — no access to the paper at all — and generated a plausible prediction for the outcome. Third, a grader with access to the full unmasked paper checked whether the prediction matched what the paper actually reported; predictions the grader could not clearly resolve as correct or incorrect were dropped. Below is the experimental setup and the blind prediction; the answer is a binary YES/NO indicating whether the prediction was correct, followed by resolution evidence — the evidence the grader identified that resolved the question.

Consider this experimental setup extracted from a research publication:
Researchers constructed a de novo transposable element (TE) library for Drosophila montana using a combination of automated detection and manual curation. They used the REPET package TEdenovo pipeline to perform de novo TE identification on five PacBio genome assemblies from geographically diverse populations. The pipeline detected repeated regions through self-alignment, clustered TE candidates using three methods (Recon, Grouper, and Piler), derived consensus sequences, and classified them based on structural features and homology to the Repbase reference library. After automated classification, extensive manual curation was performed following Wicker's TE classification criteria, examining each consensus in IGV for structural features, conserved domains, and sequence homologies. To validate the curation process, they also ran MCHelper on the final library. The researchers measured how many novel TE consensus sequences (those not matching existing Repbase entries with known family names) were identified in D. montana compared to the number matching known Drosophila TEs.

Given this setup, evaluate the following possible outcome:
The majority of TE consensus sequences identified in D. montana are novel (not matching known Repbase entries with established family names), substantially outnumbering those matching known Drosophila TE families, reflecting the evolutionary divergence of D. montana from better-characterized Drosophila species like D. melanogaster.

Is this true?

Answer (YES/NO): YES